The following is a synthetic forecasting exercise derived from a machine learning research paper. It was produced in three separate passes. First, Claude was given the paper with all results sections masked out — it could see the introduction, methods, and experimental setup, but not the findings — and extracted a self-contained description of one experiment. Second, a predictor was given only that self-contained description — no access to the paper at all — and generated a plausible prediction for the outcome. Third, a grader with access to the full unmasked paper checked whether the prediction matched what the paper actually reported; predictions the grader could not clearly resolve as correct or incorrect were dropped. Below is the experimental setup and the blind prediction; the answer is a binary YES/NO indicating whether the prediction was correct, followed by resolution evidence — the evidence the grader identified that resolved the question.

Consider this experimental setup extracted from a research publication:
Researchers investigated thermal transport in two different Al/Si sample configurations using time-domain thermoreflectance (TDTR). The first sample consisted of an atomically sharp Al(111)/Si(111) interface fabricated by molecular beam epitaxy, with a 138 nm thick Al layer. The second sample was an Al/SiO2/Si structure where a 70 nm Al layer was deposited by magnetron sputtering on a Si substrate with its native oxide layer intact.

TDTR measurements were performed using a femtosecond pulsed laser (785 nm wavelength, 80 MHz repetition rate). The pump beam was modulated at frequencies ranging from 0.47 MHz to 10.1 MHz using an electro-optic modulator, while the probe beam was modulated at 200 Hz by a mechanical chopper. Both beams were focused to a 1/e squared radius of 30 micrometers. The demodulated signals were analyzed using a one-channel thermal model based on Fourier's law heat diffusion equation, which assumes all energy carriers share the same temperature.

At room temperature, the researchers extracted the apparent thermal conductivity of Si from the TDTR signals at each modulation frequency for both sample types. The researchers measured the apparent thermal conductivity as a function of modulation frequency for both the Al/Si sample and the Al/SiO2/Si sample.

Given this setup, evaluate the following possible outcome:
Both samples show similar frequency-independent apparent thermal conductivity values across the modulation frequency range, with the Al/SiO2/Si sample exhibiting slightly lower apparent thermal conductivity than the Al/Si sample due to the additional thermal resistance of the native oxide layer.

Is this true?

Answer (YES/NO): NO